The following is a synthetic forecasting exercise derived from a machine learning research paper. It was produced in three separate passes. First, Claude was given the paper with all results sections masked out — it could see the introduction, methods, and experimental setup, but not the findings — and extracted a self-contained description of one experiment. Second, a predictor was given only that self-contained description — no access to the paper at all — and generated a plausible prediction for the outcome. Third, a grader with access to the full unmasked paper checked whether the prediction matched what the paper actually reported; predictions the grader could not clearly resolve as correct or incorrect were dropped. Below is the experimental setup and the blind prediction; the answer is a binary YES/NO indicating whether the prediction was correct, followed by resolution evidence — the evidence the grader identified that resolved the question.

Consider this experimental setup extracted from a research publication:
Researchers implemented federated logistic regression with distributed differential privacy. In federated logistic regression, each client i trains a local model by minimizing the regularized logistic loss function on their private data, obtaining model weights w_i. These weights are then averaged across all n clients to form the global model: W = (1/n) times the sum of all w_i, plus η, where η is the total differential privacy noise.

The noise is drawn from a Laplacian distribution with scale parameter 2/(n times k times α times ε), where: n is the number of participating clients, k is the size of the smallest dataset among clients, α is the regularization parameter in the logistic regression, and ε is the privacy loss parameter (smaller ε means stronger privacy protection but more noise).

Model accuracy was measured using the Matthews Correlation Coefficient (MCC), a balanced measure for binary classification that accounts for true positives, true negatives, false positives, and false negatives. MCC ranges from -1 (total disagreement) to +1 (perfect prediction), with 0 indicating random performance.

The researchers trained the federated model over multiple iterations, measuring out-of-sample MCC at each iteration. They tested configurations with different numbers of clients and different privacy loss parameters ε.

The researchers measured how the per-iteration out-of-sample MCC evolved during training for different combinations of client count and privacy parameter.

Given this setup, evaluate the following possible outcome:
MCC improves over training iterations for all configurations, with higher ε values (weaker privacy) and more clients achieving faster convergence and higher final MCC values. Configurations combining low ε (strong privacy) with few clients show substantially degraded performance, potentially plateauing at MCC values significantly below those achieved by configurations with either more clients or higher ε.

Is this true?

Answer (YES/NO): NO